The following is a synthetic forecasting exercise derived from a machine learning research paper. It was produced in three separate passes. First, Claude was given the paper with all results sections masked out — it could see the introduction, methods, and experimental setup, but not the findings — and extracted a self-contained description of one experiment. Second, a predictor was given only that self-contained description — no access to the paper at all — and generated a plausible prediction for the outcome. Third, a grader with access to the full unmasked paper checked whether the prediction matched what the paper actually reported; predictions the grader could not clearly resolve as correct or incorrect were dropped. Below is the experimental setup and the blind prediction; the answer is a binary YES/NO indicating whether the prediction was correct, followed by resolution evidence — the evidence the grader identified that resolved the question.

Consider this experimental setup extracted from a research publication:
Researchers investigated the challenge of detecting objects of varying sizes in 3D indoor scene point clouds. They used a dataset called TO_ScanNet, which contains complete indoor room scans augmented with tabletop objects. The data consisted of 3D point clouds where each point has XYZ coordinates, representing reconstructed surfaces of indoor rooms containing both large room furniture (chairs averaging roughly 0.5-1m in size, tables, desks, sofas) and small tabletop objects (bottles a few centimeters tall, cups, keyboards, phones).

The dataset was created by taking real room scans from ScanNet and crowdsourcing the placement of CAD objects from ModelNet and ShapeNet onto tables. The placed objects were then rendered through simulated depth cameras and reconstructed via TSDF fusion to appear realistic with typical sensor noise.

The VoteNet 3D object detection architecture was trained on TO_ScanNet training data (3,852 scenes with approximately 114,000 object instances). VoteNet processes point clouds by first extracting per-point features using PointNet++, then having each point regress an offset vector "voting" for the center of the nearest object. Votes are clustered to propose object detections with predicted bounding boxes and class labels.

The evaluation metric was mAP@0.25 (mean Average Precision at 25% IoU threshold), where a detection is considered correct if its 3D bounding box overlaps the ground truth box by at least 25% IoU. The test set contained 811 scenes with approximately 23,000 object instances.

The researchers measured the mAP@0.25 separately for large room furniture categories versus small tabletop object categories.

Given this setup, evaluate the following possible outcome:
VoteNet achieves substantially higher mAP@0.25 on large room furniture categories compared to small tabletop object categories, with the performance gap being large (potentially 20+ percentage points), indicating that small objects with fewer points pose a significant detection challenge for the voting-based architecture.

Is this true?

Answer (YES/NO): NO